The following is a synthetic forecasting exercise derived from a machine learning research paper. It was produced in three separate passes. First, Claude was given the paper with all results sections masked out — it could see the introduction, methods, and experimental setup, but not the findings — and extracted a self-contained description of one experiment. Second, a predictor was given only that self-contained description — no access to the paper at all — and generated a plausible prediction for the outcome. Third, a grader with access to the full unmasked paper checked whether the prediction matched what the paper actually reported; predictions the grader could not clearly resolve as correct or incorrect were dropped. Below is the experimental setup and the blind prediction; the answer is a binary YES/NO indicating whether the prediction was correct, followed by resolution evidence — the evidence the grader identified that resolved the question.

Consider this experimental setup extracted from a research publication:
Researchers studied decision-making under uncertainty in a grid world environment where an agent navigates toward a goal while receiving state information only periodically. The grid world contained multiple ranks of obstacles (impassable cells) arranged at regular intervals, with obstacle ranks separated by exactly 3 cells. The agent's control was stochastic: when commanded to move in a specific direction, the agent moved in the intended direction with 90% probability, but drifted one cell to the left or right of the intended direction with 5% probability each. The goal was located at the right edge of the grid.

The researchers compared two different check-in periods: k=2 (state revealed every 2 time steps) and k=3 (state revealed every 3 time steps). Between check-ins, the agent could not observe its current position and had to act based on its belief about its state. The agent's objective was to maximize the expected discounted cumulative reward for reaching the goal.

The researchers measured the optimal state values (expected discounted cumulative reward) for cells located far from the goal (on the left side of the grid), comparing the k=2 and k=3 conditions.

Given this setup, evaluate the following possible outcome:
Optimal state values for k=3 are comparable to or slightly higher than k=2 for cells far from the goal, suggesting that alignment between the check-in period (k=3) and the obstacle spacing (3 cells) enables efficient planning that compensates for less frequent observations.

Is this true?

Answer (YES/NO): YES